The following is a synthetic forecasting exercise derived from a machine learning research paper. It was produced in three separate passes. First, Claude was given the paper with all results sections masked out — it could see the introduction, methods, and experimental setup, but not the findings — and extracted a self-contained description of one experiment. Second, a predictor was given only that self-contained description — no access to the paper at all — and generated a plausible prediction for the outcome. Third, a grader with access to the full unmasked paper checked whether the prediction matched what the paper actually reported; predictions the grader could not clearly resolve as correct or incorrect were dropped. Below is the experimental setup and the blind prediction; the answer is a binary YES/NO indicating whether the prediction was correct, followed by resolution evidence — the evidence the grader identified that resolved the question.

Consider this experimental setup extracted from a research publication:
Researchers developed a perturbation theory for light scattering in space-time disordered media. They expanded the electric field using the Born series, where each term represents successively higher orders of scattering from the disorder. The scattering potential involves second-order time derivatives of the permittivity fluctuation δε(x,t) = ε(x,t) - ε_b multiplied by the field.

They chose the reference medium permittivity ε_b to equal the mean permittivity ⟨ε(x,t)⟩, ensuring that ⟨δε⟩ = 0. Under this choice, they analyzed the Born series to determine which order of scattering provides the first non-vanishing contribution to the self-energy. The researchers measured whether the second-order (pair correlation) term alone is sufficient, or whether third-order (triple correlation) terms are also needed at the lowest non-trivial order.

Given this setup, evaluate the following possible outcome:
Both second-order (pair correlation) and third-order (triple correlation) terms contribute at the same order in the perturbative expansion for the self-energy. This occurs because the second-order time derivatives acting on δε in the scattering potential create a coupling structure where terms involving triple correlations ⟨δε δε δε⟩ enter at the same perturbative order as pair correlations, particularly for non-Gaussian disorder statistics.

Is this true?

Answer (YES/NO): NO